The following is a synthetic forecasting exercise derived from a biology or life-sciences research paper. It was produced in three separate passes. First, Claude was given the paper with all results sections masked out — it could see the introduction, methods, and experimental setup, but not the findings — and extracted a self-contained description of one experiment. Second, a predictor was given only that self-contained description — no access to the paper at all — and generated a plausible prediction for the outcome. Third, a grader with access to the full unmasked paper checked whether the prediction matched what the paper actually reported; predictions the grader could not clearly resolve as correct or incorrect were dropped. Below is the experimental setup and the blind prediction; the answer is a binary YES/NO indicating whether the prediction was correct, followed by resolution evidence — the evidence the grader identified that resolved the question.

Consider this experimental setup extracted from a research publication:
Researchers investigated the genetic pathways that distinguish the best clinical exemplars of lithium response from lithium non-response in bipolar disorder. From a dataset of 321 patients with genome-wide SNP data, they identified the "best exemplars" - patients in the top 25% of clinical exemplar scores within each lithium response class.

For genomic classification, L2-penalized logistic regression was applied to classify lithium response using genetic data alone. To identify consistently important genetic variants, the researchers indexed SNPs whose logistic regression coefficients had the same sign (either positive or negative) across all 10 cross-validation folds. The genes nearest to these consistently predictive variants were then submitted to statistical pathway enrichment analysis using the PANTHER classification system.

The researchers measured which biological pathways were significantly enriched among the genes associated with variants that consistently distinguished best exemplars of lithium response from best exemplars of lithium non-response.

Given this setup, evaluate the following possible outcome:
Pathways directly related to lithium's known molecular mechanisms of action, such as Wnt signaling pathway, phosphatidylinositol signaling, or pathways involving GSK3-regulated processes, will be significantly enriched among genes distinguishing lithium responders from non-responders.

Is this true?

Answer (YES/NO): NO